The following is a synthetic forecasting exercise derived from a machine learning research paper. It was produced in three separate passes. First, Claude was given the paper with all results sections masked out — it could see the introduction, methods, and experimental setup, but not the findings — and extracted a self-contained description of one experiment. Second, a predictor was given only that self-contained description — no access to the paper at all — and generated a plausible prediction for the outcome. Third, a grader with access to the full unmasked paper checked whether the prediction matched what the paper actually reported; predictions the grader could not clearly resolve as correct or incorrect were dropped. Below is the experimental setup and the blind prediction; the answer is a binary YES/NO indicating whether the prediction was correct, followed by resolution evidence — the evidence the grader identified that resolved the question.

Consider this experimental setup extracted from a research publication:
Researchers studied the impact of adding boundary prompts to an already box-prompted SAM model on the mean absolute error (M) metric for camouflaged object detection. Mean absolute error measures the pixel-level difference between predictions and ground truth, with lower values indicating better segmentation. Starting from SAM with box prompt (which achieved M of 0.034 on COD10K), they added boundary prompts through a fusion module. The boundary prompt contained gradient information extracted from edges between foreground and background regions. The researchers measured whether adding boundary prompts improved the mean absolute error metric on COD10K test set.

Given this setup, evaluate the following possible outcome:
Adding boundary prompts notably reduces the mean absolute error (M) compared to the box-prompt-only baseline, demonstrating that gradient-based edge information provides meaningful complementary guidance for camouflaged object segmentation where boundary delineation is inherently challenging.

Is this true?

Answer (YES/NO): YES